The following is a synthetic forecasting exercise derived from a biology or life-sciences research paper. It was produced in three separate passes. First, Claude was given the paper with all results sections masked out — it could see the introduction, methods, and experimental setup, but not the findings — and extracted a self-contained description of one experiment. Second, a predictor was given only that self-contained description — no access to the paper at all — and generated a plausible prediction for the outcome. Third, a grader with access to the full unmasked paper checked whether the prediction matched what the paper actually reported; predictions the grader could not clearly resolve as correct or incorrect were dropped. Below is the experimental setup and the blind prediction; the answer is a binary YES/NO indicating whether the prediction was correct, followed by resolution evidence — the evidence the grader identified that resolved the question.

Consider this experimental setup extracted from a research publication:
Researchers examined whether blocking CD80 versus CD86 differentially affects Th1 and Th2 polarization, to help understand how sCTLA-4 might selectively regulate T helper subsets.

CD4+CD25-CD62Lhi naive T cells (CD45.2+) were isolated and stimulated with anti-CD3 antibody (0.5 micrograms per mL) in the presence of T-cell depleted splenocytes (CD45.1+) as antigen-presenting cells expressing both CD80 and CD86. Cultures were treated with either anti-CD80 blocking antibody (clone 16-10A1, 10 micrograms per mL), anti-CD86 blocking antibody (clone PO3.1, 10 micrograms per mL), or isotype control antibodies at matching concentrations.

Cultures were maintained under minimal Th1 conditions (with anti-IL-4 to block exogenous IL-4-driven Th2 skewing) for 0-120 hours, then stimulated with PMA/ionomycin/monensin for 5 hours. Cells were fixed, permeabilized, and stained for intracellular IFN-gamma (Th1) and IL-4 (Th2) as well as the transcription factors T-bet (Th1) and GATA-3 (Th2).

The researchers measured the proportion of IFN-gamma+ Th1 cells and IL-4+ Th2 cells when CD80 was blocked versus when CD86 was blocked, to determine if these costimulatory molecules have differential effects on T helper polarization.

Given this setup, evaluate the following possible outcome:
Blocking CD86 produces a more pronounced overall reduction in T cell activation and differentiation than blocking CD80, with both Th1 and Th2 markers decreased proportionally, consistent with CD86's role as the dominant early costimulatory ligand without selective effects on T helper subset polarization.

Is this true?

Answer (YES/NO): NO